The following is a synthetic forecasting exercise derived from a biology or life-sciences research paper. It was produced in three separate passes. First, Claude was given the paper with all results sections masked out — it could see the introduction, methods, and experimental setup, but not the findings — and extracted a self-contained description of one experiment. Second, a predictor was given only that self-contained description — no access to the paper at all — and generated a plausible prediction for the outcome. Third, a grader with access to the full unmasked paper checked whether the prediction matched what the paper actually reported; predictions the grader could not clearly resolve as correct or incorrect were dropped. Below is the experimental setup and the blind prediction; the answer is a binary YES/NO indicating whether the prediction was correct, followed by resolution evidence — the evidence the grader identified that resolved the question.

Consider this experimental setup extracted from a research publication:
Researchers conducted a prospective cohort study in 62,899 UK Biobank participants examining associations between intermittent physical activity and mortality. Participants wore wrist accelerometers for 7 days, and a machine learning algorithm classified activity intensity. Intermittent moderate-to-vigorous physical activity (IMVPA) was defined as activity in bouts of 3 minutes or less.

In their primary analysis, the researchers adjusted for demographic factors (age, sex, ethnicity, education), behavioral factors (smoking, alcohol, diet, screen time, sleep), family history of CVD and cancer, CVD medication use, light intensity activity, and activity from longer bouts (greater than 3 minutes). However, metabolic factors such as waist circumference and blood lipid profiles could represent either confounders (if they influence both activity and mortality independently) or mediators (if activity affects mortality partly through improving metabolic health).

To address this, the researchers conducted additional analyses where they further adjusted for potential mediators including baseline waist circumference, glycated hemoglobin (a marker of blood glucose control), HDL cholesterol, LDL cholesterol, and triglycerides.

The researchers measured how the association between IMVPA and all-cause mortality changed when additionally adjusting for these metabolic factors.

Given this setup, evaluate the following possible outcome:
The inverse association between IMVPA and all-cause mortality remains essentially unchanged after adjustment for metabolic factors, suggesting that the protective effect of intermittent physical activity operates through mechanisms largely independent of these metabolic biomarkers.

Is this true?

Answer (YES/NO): YES